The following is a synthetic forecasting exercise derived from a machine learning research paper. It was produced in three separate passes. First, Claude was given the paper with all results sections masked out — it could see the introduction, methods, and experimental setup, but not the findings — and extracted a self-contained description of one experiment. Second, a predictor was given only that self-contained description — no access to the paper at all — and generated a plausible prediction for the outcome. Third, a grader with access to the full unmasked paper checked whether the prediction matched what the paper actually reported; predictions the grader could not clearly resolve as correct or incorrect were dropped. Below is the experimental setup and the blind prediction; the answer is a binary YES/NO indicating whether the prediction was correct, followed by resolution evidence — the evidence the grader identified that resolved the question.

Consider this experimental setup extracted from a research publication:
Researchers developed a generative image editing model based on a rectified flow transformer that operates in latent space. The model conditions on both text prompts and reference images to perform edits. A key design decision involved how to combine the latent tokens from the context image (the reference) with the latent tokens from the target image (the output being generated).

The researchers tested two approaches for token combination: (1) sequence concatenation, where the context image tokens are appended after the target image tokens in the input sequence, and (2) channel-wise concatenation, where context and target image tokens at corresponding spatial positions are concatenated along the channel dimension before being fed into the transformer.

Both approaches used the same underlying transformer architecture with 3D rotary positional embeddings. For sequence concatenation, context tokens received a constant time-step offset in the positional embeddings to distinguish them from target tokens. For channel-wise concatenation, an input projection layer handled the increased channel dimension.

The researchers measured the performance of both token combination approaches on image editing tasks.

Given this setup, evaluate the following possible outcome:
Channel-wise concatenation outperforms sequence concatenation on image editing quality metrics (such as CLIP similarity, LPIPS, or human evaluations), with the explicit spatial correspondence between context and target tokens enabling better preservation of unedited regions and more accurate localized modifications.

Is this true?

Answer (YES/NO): NO